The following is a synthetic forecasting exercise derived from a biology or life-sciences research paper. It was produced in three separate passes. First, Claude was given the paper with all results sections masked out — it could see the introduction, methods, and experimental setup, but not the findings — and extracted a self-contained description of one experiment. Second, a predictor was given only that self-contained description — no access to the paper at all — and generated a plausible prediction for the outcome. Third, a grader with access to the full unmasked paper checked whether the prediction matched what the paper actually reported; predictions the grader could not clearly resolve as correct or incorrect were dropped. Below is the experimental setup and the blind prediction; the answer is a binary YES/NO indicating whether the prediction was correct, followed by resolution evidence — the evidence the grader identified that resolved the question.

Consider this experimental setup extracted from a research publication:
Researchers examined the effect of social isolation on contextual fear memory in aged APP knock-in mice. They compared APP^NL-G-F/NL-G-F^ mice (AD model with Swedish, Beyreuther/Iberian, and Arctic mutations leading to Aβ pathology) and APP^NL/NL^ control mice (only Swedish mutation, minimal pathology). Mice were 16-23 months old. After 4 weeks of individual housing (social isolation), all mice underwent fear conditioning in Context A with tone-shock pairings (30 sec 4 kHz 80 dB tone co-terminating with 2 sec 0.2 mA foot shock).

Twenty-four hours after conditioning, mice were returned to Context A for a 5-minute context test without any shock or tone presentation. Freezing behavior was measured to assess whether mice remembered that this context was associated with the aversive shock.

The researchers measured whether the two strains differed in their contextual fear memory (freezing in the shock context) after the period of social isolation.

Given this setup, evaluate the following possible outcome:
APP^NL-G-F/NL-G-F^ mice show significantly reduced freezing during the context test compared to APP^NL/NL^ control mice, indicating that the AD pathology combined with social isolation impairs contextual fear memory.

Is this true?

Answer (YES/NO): NO